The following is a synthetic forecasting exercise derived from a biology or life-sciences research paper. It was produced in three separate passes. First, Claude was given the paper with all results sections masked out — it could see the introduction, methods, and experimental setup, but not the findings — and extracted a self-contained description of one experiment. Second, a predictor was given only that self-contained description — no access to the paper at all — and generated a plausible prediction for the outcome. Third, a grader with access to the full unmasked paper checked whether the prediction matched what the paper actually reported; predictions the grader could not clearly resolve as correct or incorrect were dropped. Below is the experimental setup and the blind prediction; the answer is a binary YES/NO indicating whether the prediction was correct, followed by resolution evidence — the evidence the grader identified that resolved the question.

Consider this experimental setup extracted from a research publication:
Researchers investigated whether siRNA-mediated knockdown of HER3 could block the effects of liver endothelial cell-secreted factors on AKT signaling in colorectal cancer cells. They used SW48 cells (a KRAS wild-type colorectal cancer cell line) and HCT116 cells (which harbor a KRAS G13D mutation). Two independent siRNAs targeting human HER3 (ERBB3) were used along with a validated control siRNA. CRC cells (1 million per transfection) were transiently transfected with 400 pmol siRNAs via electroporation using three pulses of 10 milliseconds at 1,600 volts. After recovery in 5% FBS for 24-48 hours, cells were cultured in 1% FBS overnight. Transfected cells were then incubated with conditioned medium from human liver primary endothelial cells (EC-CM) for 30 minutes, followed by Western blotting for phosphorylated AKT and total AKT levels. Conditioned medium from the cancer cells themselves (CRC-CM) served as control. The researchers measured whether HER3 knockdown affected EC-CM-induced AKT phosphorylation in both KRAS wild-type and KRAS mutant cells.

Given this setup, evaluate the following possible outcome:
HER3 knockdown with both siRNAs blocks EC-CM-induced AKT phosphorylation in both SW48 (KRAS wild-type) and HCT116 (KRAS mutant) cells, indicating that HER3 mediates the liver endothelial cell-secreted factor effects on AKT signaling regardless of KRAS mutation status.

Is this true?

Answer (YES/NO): YES